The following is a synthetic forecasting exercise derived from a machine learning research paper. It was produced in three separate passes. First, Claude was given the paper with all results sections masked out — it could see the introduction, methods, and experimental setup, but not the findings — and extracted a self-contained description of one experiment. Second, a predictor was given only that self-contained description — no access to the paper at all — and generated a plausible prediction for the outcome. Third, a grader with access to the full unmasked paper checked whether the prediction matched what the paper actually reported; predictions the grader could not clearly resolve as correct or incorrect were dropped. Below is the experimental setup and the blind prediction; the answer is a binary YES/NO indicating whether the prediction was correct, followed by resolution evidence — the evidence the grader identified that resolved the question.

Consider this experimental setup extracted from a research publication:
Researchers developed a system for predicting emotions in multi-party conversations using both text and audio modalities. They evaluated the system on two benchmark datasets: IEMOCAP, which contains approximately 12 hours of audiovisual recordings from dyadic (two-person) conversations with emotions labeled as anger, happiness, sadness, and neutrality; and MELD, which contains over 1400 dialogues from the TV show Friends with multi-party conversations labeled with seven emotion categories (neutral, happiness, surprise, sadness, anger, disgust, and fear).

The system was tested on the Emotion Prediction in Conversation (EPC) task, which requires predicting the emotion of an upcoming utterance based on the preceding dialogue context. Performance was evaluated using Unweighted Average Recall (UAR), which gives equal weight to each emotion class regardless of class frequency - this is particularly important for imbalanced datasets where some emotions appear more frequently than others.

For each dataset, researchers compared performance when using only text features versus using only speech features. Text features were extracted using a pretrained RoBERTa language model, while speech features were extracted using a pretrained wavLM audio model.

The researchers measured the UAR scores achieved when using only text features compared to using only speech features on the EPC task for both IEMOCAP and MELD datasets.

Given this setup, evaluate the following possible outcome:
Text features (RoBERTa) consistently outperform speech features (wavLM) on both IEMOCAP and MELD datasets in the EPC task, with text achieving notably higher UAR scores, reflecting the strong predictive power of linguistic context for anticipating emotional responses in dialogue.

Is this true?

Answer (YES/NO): YES